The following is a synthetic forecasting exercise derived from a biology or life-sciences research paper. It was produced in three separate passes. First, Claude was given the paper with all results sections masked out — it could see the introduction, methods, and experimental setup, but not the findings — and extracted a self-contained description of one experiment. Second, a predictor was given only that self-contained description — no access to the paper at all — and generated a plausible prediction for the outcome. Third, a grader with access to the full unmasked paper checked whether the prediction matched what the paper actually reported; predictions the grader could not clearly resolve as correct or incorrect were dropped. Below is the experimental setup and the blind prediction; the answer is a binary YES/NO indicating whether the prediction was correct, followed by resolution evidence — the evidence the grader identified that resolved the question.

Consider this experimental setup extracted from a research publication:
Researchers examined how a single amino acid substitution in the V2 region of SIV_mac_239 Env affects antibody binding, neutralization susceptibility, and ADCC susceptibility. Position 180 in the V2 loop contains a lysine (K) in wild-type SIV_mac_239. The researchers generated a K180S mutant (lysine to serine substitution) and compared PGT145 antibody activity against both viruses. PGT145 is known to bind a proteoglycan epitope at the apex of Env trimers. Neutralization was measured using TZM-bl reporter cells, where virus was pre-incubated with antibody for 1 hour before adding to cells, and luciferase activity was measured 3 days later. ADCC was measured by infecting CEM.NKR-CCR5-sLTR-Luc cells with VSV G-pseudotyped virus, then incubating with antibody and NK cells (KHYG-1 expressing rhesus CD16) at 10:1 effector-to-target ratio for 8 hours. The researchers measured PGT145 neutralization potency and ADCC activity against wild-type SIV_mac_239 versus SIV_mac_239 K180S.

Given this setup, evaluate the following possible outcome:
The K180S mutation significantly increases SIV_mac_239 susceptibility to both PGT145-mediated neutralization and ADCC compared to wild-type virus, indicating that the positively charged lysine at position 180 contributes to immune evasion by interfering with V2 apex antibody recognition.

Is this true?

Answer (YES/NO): YES